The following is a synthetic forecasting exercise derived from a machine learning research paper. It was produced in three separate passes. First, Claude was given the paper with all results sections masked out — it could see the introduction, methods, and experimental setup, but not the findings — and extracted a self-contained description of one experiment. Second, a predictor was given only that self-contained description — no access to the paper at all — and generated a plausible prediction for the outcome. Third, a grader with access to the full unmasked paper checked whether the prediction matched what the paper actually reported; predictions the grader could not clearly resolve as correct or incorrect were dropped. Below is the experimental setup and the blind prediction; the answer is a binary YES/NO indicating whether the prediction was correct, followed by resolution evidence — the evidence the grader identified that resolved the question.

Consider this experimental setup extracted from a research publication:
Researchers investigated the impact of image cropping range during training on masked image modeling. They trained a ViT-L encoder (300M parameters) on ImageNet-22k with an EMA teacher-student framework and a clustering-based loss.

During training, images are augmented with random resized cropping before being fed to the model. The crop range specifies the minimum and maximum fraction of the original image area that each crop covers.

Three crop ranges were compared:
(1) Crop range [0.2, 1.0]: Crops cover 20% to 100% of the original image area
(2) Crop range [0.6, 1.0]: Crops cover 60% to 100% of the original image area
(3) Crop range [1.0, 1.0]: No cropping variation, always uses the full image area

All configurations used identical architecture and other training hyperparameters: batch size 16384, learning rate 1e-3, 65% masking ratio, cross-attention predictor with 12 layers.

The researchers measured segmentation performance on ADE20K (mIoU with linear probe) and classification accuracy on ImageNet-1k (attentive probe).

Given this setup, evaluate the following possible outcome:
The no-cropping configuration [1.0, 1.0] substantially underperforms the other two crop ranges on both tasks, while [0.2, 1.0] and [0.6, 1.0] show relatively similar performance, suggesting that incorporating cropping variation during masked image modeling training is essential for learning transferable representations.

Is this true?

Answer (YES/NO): NO